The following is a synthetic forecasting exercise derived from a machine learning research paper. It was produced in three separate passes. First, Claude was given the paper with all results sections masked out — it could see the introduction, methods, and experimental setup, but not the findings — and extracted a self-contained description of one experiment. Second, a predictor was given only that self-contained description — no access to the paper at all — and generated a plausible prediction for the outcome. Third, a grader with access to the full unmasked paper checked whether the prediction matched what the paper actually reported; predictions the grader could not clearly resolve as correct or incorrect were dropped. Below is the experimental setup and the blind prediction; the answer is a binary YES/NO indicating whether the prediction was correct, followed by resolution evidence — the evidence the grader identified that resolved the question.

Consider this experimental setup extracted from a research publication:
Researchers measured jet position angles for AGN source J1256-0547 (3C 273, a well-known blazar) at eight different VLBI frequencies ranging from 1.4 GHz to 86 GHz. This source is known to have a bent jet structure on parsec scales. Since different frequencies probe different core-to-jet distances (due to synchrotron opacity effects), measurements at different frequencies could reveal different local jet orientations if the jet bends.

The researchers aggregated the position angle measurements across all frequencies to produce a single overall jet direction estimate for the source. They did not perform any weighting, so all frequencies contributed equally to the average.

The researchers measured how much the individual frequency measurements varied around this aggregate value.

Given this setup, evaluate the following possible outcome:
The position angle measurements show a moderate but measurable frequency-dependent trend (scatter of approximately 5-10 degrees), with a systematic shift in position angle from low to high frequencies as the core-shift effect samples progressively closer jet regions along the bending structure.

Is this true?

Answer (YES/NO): NO